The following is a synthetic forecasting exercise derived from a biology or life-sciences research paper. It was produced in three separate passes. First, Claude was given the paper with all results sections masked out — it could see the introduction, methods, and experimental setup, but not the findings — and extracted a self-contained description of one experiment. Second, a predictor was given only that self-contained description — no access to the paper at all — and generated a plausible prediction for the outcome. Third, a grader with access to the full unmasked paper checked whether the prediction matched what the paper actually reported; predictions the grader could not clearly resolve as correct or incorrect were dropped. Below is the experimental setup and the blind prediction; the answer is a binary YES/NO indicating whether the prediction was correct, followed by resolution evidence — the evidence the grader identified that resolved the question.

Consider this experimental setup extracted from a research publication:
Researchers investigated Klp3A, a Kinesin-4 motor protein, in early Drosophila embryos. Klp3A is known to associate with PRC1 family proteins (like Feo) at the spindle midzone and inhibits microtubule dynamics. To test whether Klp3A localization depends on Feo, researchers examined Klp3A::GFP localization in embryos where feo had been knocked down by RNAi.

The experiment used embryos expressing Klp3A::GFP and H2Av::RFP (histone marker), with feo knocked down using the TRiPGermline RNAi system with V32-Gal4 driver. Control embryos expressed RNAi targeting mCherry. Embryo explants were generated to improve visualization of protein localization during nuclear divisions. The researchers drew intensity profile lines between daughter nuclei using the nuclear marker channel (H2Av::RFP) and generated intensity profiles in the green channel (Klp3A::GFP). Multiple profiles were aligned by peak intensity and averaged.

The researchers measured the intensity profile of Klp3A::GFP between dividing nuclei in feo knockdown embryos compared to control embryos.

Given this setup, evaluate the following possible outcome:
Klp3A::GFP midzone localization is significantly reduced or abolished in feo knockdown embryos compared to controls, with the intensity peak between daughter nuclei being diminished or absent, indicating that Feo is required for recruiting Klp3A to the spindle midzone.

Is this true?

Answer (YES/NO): YES